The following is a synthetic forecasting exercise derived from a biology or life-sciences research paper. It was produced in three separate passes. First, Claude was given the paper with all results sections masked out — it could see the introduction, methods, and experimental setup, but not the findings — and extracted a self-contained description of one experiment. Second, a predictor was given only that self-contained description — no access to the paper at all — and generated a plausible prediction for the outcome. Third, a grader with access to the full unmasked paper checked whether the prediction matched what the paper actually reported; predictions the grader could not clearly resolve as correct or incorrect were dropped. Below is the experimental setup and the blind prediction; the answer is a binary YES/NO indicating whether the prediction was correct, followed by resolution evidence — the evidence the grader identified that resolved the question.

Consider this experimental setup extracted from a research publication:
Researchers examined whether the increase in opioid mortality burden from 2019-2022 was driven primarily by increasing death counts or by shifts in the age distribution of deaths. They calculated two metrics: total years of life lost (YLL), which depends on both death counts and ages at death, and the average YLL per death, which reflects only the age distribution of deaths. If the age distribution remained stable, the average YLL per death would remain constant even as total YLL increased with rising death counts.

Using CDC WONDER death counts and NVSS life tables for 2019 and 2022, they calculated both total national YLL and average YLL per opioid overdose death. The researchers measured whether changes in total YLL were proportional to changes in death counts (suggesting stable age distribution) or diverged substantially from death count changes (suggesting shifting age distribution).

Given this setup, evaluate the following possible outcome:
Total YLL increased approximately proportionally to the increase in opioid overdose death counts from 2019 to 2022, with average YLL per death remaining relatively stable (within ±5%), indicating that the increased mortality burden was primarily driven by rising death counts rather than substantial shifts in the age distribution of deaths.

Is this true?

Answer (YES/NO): YES